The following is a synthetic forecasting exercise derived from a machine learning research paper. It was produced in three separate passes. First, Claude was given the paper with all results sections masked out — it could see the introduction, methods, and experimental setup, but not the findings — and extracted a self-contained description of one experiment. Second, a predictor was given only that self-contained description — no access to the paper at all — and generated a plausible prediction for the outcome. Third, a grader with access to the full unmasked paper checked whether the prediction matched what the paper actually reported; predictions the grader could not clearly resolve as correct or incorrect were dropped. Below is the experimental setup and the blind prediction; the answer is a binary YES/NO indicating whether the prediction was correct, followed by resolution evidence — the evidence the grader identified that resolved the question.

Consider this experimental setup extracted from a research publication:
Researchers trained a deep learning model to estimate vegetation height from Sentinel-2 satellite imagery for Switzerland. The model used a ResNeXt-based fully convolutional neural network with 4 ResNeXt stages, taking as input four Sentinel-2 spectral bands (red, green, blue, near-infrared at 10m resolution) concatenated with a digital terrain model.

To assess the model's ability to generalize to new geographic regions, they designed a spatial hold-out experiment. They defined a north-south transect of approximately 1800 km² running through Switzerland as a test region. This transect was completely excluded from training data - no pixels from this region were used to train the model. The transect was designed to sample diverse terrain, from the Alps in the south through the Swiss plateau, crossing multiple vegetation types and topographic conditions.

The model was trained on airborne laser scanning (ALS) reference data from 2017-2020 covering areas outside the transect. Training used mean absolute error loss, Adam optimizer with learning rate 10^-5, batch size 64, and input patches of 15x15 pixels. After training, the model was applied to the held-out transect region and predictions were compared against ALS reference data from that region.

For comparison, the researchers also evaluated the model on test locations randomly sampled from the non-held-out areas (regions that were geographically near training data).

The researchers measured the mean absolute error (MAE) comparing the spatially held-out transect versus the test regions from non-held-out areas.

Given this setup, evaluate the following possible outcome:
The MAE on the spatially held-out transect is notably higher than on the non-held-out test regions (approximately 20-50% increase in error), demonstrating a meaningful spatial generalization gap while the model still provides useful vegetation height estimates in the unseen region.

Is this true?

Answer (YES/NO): NO